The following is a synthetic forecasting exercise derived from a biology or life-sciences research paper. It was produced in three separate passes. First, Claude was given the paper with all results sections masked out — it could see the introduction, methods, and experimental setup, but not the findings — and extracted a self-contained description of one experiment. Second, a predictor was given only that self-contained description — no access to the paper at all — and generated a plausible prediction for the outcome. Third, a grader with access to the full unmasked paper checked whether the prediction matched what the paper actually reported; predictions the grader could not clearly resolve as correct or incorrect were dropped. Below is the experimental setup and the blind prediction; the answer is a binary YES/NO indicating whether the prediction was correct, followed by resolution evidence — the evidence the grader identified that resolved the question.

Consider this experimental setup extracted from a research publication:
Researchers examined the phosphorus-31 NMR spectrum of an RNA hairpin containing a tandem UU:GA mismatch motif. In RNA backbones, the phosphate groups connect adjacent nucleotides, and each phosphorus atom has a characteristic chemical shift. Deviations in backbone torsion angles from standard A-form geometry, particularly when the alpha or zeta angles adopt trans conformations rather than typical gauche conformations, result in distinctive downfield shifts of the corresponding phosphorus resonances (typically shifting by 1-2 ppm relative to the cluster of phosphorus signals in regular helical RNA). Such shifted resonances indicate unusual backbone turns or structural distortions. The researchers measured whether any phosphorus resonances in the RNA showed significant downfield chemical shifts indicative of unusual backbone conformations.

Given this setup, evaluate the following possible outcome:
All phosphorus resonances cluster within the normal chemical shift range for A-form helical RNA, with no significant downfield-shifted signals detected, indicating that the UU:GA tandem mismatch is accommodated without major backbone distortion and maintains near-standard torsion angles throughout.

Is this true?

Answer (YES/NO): YES